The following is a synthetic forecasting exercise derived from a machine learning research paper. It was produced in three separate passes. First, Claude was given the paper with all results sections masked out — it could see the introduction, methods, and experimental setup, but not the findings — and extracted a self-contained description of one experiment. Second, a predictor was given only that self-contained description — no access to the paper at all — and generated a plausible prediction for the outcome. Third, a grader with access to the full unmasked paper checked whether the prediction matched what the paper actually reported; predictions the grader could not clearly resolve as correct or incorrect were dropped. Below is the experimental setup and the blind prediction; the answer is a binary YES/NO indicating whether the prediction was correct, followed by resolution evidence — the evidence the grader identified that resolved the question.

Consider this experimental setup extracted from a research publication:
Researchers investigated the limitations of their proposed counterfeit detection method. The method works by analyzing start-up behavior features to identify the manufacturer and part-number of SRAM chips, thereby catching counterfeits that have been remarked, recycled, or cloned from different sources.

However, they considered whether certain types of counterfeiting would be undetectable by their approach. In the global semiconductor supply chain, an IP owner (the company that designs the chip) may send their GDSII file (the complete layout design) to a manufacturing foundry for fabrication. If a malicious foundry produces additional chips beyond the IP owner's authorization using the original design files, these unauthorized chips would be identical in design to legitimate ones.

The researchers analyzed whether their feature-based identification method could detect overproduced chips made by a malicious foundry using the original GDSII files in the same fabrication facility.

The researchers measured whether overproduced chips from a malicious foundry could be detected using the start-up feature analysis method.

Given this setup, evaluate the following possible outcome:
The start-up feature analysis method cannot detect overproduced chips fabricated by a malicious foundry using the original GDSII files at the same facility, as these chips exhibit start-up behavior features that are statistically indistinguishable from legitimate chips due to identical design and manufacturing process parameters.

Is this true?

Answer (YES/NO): YES